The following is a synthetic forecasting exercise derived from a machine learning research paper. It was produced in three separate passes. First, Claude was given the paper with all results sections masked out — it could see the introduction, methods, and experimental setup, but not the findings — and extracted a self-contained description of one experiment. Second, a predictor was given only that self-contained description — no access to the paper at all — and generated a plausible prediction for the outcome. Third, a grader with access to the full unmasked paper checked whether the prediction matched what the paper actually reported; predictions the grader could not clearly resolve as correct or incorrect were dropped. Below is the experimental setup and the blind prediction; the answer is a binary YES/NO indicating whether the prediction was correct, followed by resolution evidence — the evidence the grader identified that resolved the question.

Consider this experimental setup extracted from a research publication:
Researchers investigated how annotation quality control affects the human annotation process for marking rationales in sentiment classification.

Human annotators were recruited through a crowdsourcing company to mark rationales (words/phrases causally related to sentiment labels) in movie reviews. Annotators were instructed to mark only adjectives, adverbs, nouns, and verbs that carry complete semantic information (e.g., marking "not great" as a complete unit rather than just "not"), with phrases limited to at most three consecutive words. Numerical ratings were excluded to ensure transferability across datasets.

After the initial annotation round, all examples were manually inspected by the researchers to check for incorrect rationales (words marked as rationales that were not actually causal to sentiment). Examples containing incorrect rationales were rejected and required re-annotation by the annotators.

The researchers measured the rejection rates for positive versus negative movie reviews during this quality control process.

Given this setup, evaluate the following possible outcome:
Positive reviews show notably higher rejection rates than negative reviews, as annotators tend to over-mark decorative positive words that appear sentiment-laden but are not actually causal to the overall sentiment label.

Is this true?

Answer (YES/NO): NO